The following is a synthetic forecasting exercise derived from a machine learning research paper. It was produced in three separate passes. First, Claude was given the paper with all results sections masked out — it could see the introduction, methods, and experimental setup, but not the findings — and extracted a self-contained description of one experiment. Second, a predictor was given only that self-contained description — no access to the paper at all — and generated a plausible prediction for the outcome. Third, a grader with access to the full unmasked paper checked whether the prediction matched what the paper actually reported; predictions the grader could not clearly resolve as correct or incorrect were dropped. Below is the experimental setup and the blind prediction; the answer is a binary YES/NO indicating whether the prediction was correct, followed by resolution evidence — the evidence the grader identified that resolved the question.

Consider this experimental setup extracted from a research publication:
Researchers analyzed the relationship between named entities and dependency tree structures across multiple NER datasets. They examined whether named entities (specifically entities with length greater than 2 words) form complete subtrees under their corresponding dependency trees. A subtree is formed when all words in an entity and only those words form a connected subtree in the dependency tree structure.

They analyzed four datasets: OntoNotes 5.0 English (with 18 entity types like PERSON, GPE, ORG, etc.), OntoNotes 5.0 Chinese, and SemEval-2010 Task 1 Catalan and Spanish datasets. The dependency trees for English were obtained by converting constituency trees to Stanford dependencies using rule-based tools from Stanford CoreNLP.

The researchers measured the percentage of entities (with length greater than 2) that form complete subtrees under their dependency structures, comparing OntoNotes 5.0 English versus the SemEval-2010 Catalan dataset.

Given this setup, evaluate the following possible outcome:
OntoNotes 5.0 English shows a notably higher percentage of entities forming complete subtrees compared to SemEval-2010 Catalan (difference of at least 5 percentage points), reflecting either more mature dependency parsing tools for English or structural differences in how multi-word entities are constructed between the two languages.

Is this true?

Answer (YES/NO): NO